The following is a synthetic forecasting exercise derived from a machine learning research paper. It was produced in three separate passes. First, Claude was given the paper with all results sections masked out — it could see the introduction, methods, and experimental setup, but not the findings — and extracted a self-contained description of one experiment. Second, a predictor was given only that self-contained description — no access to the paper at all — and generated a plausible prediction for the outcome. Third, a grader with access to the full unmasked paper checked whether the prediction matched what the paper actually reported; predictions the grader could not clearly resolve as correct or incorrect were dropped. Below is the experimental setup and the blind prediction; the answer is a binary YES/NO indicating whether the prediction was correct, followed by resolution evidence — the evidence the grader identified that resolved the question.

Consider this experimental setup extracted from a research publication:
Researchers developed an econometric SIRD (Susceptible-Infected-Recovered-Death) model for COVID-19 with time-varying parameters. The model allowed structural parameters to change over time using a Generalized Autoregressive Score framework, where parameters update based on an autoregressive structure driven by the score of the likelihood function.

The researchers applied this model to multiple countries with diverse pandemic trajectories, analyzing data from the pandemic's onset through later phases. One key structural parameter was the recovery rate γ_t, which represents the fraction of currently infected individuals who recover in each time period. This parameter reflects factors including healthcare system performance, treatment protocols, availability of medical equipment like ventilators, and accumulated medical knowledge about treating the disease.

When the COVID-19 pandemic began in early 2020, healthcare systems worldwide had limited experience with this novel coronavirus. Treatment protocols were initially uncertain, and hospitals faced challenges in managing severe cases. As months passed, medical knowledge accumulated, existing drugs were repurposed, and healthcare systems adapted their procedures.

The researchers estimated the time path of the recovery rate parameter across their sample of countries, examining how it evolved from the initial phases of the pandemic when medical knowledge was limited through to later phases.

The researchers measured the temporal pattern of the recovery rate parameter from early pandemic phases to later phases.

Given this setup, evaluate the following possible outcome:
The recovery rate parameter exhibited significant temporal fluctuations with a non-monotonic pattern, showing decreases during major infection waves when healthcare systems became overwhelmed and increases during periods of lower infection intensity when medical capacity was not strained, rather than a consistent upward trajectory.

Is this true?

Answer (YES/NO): NO